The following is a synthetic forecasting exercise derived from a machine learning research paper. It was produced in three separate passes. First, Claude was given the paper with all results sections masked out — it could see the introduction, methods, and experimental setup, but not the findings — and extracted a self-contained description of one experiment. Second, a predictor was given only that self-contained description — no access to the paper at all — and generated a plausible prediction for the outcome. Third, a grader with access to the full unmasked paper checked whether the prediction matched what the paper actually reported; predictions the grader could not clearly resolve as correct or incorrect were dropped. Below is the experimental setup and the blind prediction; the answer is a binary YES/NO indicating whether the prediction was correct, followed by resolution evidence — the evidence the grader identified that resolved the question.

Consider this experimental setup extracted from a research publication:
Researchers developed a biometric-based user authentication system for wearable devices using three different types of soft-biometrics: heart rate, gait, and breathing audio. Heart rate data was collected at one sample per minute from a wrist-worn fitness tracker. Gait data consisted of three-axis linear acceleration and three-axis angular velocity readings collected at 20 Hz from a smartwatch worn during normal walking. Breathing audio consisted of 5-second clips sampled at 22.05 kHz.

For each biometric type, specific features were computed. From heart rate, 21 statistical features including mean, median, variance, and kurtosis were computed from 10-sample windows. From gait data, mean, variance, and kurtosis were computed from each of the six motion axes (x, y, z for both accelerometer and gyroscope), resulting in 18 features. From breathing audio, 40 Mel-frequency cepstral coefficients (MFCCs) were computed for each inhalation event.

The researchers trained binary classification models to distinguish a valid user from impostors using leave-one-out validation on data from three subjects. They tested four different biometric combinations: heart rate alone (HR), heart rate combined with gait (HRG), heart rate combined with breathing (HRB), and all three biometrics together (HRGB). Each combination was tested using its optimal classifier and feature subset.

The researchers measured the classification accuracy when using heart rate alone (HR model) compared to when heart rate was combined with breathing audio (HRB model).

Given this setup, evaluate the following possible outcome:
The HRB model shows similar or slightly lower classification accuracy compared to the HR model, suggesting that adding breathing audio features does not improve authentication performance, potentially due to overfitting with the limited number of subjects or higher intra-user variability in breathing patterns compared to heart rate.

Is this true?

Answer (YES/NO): NO